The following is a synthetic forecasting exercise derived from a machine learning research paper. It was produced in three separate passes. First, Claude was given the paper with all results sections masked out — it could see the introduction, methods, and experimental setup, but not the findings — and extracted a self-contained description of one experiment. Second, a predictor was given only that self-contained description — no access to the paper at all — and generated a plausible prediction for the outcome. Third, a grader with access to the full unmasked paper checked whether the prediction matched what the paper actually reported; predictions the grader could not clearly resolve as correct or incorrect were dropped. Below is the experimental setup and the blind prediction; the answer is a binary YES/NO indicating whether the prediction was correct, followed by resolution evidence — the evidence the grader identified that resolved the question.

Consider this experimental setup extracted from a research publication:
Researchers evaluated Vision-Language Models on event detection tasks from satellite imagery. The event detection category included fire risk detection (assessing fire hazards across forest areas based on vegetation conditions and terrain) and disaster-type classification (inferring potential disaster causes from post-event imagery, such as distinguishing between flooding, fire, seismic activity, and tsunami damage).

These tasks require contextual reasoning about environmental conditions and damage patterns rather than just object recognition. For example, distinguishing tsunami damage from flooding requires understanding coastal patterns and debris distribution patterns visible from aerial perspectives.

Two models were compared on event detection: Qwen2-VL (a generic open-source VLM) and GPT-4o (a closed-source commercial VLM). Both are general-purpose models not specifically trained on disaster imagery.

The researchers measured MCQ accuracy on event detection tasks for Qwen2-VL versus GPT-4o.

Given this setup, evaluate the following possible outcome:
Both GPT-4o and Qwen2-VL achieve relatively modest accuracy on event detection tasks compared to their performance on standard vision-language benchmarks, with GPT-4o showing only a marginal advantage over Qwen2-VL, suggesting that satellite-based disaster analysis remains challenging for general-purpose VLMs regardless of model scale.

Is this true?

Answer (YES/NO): YES